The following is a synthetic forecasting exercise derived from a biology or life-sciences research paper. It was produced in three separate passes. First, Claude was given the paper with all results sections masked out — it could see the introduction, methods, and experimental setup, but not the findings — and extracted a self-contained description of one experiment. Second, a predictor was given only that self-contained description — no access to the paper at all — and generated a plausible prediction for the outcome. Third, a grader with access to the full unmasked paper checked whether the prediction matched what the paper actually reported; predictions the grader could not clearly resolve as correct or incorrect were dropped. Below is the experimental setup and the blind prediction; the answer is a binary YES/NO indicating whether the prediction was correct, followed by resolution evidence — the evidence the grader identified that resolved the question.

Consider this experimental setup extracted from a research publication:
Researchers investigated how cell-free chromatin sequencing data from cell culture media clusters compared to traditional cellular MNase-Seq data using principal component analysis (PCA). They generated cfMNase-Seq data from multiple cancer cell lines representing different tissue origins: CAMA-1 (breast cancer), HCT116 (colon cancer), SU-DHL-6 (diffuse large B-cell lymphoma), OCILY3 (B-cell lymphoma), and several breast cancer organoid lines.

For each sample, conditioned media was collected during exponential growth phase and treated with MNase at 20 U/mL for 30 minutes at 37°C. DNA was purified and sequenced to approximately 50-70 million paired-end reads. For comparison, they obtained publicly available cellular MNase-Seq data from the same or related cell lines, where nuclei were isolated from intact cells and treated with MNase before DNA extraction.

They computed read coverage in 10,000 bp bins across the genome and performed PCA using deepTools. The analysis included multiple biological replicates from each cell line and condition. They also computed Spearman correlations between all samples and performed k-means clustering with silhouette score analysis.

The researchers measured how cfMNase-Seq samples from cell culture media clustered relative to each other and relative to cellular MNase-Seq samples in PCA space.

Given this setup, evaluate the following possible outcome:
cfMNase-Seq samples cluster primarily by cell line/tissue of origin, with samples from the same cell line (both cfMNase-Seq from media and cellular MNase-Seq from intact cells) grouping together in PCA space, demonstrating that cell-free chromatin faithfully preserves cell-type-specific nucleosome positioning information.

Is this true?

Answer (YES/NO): YES